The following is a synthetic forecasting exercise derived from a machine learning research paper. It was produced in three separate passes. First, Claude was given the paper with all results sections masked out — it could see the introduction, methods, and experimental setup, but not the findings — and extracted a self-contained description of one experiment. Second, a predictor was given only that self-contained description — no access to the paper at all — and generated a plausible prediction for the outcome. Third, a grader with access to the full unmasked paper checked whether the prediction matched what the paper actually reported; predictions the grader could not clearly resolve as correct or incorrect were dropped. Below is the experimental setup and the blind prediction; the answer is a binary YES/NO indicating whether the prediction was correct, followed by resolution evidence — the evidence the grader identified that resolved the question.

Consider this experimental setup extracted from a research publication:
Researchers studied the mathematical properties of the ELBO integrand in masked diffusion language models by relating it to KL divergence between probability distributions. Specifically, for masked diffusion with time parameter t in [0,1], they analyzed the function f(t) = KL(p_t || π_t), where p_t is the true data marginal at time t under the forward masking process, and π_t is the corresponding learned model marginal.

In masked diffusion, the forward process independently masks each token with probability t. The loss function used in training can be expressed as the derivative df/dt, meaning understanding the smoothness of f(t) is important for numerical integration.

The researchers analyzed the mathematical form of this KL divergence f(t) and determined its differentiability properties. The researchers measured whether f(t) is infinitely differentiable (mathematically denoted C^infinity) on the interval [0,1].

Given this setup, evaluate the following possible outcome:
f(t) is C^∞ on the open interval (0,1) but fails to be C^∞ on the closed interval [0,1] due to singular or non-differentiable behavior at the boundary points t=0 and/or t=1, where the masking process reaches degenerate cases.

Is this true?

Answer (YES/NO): NO